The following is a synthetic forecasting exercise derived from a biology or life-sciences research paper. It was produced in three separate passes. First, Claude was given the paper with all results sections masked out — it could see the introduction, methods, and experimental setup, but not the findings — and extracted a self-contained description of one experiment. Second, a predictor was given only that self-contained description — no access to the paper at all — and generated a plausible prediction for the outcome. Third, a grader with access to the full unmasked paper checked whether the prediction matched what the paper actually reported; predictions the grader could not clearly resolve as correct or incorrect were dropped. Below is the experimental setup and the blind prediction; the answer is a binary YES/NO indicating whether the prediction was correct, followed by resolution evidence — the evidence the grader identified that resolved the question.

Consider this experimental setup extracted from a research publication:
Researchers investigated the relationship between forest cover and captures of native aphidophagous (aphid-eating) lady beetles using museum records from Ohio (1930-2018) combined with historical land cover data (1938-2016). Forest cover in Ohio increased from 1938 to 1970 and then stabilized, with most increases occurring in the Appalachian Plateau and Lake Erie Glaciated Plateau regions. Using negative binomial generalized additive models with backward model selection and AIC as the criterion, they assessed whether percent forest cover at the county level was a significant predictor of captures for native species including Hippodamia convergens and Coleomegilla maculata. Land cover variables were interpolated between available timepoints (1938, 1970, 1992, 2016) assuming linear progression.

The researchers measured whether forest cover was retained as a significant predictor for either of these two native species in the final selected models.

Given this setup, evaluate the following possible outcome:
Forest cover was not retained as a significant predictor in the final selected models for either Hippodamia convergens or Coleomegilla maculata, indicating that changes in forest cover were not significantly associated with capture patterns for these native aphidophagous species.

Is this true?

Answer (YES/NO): YES